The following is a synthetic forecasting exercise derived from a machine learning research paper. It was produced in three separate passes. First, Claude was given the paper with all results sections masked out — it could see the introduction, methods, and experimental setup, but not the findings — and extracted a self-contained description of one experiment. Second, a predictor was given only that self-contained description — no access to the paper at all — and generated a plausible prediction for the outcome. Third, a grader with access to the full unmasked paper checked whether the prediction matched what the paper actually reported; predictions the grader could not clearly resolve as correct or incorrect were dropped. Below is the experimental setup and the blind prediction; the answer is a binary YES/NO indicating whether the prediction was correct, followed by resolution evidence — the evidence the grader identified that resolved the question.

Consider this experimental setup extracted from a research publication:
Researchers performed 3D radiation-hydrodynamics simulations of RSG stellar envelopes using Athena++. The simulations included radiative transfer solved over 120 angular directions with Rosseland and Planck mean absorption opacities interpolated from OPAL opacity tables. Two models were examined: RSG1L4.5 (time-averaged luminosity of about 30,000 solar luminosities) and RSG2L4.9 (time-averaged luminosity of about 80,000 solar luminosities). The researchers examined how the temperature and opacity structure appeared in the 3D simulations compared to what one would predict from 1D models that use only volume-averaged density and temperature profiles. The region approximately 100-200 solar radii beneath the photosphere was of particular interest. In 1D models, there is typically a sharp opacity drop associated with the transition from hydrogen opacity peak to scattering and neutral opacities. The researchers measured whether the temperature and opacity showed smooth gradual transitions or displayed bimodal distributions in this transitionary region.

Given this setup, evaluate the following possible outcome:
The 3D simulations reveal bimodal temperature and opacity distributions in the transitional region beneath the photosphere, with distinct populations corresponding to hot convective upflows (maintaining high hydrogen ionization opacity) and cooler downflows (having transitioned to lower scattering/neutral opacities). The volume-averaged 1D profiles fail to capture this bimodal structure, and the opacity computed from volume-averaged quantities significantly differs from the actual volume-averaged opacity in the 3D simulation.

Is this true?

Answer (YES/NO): NO